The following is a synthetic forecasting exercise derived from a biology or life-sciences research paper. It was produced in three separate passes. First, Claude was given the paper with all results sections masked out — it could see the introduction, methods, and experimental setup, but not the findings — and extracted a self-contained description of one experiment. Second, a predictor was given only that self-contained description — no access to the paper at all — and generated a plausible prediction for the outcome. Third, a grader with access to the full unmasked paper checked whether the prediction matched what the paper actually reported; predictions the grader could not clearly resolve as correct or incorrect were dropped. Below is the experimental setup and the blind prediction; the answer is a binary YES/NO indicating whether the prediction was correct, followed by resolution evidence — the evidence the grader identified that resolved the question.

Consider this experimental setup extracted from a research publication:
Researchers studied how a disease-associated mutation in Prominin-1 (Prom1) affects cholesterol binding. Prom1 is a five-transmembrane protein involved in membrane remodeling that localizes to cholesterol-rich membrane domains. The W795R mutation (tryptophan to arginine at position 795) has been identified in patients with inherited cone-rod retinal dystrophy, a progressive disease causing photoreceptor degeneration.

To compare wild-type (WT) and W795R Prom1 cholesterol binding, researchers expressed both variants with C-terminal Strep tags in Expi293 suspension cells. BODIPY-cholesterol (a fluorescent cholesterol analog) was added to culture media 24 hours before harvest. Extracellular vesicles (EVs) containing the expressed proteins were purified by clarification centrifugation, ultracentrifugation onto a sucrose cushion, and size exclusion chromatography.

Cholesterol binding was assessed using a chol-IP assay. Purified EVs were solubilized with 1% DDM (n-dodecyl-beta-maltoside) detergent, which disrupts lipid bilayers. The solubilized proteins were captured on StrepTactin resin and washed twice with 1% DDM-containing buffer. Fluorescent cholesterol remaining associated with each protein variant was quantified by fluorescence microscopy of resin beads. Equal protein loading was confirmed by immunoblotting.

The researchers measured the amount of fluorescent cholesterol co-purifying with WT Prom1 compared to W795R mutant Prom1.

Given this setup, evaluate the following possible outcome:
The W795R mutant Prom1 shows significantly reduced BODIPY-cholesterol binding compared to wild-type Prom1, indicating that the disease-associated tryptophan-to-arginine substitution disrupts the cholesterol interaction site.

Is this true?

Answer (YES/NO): NO